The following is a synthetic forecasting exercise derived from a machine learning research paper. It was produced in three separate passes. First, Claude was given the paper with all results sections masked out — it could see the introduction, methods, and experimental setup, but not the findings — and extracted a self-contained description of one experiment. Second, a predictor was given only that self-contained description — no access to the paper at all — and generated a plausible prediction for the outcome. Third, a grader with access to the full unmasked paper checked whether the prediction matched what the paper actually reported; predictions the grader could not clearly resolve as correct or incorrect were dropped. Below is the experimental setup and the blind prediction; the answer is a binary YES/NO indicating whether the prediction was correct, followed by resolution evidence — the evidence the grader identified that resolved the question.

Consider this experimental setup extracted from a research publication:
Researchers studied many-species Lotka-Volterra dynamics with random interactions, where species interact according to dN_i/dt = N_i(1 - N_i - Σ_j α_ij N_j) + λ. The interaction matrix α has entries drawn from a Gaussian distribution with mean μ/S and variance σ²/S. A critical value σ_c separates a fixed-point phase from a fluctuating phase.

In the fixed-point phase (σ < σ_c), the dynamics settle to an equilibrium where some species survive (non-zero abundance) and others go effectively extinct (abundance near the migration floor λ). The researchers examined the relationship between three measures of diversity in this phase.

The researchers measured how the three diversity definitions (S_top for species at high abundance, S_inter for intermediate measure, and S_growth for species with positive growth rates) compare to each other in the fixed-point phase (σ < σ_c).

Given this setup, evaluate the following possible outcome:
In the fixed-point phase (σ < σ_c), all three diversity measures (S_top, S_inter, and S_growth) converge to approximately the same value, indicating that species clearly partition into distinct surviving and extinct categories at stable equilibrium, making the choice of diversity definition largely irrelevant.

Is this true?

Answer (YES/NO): YES